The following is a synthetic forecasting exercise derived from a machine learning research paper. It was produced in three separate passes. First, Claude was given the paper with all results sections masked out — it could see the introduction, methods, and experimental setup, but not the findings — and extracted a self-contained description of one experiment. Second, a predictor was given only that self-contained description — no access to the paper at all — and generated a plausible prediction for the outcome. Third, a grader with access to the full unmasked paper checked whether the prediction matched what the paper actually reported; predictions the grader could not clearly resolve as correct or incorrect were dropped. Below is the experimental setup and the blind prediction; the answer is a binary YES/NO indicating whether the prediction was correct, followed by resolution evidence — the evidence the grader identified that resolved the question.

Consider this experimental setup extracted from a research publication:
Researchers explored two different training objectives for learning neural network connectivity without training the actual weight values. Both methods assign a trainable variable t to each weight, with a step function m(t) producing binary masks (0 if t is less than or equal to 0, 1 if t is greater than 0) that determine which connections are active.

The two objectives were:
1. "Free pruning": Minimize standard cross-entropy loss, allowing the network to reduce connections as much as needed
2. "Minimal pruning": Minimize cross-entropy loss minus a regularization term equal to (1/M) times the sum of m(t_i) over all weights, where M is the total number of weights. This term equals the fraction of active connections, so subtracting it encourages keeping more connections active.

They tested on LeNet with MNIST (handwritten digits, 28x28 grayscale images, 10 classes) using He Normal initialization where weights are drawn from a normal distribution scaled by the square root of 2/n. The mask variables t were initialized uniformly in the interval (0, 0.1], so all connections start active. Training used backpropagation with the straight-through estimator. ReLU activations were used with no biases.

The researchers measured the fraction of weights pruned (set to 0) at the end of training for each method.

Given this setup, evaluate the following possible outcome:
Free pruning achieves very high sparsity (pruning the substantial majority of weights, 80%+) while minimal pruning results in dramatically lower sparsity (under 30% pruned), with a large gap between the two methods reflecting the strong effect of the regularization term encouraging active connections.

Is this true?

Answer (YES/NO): NO